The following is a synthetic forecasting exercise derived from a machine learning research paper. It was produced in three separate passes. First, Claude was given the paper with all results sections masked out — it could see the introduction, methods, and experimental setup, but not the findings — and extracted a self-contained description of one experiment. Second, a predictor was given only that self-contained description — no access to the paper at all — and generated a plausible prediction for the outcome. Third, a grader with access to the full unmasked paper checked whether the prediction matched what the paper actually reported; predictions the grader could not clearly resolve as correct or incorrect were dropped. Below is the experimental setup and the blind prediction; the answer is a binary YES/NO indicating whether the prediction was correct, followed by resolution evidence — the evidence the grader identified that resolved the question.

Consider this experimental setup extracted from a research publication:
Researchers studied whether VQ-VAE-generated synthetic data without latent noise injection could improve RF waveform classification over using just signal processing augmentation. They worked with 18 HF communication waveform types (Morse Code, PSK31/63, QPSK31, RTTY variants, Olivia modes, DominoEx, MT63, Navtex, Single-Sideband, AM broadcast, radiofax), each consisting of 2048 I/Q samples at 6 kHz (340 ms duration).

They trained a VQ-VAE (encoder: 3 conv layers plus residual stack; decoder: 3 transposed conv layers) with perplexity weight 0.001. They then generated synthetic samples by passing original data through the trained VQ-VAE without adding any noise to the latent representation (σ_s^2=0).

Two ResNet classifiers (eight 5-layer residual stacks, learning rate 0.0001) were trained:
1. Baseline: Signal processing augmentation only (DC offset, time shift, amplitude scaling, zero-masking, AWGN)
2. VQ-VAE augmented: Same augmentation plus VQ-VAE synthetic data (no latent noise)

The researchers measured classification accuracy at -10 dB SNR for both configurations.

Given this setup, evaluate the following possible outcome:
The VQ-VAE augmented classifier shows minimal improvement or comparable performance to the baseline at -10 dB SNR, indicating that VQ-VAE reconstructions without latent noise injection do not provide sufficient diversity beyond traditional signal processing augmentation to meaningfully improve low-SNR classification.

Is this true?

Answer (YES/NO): NO